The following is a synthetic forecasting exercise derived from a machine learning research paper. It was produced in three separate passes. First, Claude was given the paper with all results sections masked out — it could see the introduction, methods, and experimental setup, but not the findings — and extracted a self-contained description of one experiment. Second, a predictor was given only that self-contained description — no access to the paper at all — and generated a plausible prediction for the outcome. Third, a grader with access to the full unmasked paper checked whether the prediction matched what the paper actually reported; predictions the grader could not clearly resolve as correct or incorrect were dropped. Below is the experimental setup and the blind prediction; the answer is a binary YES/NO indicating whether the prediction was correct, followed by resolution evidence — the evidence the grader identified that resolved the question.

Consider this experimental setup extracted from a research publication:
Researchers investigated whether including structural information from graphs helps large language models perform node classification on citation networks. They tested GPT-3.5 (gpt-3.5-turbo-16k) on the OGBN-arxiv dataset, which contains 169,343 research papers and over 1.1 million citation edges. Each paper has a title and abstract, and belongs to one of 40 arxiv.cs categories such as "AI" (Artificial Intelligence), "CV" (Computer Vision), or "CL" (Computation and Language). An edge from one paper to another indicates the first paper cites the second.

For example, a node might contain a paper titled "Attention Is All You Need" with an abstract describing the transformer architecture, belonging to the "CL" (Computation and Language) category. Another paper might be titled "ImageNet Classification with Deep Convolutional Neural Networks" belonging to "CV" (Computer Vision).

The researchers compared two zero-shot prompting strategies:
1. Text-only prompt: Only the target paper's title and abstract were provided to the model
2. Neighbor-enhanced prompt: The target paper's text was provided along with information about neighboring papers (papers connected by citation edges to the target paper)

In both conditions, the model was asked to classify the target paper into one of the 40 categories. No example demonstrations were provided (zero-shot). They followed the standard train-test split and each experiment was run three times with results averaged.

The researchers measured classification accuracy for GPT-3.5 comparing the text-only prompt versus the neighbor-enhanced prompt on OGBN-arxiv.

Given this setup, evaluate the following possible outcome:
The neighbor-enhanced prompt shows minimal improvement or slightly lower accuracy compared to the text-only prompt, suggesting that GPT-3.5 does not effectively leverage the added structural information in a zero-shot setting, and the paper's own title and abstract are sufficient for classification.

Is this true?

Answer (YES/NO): NO